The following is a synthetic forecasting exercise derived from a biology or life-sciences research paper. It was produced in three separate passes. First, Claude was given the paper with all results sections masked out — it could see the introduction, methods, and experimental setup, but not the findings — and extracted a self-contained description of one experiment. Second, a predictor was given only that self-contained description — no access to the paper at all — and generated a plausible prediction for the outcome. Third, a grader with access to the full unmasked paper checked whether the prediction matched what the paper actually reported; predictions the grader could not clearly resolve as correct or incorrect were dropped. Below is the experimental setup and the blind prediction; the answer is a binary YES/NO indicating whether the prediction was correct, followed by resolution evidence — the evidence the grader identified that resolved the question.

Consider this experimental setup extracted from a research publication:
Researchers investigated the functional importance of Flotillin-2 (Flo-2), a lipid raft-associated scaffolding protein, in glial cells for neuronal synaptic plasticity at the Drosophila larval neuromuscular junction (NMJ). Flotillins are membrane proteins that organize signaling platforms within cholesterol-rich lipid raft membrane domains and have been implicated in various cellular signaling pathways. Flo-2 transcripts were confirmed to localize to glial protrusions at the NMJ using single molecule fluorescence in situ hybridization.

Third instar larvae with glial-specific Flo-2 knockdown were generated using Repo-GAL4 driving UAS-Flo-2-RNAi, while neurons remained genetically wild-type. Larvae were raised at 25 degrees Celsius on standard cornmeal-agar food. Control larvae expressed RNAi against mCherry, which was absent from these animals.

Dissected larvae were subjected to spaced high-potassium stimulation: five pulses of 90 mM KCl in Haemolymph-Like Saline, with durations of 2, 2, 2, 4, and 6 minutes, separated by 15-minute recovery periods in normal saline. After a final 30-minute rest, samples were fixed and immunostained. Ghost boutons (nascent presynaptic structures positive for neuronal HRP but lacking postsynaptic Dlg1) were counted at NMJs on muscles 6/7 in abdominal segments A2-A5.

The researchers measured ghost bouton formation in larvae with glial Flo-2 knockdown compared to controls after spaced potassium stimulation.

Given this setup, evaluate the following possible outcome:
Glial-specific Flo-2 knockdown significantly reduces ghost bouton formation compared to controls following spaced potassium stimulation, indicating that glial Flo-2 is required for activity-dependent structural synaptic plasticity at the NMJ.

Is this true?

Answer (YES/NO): NO